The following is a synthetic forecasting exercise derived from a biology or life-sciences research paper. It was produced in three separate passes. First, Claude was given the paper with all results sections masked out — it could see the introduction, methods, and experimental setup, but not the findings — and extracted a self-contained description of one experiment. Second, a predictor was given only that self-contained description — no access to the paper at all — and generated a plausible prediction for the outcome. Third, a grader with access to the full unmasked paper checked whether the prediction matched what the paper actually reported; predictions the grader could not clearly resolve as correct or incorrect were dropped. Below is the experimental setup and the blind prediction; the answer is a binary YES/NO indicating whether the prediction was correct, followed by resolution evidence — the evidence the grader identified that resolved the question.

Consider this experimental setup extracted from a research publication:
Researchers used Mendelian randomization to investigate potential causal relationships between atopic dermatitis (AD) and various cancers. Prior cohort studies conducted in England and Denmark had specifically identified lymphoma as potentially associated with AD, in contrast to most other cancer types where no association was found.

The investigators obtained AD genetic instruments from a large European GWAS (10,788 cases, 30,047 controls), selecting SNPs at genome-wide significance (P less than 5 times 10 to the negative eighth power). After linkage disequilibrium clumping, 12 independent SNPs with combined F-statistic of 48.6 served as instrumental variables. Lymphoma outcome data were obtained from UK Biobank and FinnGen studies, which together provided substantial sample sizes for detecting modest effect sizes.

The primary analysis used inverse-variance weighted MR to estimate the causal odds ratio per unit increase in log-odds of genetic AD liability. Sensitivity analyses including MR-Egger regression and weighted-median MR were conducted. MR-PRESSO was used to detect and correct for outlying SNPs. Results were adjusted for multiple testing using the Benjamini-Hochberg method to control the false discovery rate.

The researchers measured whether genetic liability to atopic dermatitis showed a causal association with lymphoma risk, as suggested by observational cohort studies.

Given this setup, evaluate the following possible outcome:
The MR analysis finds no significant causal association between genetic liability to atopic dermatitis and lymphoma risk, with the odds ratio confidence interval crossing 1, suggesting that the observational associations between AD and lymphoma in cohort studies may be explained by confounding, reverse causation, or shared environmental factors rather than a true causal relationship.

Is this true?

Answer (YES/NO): YES